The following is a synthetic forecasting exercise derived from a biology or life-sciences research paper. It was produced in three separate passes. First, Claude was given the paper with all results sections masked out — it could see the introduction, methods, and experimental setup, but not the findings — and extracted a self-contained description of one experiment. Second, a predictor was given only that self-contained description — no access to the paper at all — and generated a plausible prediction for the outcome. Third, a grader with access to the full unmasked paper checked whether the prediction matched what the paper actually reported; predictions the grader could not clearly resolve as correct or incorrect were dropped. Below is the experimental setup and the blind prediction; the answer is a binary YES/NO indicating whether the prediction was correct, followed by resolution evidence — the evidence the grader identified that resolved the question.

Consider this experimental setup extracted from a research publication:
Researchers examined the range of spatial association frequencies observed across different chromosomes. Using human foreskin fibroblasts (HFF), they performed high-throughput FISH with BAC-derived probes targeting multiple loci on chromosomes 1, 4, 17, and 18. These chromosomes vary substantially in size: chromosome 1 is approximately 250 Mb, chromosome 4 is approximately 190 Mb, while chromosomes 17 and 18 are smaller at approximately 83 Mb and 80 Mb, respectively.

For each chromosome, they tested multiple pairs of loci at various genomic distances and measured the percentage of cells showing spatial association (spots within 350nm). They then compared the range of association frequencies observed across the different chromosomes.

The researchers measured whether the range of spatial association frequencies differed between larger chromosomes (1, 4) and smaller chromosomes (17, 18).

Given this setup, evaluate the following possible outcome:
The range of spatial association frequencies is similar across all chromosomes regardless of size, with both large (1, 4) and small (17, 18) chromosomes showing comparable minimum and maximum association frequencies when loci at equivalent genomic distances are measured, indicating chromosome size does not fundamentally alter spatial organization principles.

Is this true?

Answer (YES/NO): NO